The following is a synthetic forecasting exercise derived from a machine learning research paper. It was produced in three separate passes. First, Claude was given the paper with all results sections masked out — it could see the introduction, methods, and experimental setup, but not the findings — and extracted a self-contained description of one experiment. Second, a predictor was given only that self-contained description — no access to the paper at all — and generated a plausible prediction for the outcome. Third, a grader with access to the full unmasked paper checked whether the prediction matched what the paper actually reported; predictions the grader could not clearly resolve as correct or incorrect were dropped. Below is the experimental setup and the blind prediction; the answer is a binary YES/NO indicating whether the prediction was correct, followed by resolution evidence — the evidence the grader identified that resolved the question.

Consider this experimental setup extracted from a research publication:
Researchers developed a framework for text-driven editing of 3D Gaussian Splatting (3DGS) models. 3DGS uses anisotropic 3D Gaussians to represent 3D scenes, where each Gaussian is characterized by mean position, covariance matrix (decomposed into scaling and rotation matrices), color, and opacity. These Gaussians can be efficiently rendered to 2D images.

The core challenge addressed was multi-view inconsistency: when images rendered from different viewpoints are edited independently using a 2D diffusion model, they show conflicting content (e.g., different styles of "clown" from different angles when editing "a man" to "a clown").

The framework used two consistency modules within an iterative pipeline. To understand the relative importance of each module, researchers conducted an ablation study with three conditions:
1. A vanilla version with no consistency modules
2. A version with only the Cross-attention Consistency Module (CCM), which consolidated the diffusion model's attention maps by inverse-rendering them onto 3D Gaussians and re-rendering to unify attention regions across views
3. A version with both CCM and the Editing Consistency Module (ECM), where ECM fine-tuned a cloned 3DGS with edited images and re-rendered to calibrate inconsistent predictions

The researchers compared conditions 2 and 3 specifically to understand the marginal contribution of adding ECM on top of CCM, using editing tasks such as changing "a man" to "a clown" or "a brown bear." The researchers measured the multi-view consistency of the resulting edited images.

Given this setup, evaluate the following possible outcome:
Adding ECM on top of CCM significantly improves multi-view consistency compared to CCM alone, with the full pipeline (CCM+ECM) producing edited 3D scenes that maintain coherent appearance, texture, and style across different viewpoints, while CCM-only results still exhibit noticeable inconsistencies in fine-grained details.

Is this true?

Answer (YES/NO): YES